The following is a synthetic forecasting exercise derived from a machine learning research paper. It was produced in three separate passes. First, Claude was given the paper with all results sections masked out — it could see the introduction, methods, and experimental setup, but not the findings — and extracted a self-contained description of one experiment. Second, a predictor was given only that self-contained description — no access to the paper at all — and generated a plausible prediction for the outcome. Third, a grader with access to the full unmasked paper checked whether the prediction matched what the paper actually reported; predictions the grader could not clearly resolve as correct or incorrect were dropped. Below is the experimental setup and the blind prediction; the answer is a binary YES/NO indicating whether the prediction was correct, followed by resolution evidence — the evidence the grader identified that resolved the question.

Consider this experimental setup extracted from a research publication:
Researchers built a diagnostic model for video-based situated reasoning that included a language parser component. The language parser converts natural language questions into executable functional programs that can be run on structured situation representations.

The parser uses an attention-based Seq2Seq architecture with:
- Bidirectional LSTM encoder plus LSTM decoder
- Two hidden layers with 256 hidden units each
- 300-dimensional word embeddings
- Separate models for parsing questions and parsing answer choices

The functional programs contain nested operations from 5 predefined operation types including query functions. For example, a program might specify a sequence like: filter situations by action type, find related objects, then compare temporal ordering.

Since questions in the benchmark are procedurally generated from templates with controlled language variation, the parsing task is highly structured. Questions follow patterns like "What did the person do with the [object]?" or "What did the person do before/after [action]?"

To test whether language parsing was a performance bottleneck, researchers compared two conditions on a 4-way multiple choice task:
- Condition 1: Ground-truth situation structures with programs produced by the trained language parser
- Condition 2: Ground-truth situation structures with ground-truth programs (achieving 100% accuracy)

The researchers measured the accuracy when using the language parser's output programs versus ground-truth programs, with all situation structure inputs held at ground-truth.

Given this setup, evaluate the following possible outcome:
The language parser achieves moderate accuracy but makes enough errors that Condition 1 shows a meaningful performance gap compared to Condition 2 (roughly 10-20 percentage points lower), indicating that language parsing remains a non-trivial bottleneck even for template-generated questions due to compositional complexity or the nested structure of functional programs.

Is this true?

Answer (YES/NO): NO